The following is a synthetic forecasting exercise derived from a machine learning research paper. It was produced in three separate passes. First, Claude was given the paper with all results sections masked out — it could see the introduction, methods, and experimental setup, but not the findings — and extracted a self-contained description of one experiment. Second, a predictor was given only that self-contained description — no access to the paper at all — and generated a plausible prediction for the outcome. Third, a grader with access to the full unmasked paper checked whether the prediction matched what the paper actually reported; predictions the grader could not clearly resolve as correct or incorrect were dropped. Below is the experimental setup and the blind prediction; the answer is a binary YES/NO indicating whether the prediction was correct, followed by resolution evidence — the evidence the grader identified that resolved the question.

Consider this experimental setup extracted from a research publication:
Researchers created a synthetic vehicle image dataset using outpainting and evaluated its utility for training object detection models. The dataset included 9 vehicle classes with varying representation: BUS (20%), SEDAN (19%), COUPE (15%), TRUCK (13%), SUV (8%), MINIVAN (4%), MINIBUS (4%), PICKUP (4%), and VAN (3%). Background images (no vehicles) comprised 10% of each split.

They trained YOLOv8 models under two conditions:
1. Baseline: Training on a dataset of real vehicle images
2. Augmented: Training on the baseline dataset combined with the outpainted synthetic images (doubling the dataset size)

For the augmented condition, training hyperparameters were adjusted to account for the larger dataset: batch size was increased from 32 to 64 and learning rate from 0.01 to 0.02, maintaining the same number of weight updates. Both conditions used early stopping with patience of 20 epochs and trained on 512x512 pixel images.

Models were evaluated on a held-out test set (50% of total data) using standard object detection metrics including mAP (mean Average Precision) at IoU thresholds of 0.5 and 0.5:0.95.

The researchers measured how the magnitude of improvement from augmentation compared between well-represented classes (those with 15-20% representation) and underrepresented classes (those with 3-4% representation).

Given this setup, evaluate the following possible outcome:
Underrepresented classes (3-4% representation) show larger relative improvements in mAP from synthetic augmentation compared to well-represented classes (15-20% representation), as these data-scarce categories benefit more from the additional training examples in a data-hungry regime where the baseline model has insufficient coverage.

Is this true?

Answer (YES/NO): YES